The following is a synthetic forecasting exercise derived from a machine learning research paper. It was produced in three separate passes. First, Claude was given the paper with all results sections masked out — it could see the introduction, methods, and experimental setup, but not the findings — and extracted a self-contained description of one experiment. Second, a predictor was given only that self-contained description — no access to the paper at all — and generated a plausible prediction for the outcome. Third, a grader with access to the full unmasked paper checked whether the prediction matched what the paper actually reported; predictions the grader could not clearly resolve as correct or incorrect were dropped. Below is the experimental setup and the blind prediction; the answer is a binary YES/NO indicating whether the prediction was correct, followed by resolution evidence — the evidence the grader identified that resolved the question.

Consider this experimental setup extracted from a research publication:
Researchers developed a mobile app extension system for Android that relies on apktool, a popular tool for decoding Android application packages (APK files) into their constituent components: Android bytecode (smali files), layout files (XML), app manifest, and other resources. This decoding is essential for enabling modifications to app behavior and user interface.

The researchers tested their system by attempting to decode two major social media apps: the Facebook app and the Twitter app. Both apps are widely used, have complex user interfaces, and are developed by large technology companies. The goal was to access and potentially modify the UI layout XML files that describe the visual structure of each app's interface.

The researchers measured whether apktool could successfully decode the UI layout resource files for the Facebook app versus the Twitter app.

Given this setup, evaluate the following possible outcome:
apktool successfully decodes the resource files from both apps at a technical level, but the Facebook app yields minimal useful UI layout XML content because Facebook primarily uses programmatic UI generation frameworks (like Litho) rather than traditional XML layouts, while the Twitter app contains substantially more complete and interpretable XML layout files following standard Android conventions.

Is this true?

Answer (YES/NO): NO